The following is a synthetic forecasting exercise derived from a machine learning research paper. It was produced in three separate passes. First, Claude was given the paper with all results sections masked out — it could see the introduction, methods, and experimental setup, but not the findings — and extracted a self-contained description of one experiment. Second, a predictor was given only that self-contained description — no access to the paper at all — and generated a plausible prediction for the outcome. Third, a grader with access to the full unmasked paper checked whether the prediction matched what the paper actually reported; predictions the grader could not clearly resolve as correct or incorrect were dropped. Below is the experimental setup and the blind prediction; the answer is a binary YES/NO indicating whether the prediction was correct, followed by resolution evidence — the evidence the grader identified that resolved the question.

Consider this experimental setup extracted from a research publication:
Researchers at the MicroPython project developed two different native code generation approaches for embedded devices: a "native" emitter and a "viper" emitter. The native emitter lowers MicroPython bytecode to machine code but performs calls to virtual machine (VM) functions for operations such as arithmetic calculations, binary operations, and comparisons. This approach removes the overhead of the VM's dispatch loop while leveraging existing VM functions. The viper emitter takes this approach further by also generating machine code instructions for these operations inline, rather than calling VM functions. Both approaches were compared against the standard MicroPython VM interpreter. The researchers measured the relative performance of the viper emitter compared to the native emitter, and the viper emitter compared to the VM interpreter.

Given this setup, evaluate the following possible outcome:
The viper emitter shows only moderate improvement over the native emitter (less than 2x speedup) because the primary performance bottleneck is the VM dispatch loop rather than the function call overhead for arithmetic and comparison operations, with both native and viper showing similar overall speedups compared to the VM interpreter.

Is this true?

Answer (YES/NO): NO